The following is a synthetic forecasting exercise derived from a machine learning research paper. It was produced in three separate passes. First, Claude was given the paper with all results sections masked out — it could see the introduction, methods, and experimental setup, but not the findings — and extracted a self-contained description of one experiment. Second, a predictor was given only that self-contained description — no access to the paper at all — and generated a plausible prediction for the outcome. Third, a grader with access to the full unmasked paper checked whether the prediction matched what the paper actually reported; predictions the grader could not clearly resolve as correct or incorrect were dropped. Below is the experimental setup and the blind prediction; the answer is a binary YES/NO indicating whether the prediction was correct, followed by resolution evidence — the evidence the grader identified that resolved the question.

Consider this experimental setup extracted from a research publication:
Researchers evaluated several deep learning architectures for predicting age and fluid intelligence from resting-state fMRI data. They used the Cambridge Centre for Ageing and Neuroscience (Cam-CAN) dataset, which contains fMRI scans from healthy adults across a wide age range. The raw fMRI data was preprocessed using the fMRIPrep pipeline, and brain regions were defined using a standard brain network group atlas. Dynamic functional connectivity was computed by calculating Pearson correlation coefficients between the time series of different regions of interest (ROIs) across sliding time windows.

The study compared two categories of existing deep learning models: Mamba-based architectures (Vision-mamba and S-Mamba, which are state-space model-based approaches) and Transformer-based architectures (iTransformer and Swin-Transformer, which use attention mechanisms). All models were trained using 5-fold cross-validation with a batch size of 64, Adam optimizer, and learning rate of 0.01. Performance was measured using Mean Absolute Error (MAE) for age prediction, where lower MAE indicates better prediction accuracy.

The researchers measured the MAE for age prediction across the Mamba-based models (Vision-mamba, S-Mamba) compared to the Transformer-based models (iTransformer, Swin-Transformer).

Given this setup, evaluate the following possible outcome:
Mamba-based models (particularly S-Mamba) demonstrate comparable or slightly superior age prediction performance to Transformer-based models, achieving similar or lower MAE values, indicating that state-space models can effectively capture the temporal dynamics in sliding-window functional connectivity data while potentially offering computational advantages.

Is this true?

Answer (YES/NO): NO